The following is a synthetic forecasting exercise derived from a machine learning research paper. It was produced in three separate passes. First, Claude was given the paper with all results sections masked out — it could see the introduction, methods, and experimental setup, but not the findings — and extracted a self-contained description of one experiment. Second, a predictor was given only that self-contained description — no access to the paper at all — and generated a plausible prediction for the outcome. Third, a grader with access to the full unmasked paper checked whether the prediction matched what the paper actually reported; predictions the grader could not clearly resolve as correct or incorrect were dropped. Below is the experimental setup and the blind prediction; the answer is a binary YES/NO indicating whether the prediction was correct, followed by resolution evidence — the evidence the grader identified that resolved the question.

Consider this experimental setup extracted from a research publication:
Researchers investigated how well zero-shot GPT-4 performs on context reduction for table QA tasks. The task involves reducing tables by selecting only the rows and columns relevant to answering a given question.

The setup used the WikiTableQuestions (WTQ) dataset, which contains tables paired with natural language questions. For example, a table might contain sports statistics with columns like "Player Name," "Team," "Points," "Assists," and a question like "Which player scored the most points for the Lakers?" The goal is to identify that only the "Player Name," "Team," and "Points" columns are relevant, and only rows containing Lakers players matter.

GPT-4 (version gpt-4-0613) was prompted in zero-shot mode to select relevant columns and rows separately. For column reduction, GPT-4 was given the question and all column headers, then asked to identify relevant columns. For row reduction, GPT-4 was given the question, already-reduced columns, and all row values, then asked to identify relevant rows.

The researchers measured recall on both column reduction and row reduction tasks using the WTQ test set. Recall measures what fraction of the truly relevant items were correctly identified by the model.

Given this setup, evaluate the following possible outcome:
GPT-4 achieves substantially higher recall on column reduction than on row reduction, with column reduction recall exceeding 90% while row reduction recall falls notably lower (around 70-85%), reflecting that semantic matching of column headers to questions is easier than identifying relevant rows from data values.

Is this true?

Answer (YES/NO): NO